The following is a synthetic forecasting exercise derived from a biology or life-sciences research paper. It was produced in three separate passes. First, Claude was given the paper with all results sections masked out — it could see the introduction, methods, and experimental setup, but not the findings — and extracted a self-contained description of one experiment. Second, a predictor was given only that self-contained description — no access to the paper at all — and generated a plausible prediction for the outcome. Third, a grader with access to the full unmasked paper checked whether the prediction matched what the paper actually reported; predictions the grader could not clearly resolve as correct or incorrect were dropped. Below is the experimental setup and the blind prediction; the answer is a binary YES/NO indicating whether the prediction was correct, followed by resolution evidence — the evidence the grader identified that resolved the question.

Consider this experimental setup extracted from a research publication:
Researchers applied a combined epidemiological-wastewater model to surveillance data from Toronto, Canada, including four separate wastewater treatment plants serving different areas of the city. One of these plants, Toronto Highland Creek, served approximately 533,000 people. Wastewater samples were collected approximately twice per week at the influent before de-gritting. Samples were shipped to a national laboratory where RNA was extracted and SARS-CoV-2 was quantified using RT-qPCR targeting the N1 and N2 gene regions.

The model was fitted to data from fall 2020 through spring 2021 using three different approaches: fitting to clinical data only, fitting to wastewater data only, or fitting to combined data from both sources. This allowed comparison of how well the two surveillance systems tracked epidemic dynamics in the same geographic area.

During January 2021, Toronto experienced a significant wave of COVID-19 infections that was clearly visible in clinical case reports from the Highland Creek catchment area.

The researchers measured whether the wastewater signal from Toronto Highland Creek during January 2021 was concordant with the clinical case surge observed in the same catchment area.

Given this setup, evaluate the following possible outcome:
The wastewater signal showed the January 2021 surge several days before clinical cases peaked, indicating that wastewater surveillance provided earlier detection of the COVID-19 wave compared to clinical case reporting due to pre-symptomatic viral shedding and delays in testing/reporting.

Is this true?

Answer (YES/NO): NO